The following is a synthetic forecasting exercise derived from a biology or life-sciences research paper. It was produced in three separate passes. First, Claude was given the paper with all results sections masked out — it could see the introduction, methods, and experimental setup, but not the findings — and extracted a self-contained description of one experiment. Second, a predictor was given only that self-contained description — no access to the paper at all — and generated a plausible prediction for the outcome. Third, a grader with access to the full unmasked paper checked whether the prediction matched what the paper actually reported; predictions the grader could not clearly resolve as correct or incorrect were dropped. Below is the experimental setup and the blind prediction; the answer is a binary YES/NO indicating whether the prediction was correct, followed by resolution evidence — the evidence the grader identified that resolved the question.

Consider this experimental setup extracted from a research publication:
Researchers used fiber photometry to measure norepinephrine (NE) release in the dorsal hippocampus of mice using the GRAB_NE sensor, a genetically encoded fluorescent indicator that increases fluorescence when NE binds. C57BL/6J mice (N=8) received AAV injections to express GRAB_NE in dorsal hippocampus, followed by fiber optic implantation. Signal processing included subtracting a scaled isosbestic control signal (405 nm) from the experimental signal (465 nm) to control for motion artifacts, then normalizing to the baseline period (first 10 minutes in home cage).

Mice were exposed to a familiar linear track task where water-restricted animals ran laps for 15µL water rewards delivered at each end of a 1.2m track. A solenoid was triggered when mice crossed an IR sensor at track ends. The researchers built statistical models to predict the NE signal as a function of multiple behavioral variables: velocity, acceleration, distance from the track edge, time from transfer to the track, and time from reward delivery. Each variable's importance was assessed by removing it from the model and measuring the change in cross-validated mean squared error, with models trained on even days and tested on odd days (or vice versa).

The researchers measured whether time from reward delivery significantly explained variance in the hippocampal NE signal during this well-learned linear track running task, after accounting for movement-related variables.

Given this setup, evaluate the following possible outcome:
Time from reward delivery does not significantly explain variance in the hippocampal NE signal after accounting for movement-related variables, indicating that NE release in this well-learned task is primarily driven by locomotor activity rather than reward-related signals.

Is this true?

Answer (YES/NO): NO